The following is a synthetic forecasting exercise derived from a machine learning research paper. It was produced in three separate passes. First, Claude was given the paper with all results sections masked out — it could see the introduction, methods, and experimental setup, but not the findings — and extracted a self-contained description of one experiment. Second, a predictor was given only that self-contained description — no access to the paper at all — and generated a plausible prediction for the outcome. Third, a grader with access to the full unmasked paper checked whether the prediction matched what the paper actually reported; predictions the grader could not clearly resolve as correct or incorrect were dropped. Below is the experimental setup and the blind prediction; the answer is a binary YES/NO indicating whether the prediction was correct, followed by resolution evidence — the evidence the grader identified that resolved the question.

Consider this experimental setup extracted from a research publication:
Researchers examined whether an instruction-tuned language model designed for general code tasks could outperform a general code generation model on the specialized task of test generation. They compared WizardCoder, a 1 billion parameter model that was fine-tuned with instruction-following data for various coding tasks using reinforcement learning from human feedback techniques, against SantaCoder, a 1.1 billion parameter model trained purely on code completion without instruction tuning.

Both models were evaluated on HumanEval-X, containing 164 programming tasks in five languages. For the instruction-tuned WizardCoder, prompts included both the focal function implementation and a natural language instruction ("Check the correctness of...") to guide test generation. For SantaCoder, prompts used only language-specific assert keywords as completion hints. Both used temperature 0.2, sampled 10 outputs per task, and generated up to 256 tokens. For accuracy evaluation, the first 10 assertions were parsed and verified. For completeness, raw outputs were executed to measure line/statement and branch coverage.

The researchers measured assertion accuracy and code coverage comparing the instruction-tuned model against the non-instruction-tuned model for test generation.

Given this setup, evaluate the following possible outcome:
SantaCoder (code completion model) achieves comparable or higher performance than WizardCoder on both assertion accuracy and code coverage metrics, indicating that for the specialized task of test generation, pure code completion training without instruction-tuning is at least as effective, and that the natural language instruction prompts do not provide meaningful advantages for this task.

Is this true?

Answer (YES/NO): NO